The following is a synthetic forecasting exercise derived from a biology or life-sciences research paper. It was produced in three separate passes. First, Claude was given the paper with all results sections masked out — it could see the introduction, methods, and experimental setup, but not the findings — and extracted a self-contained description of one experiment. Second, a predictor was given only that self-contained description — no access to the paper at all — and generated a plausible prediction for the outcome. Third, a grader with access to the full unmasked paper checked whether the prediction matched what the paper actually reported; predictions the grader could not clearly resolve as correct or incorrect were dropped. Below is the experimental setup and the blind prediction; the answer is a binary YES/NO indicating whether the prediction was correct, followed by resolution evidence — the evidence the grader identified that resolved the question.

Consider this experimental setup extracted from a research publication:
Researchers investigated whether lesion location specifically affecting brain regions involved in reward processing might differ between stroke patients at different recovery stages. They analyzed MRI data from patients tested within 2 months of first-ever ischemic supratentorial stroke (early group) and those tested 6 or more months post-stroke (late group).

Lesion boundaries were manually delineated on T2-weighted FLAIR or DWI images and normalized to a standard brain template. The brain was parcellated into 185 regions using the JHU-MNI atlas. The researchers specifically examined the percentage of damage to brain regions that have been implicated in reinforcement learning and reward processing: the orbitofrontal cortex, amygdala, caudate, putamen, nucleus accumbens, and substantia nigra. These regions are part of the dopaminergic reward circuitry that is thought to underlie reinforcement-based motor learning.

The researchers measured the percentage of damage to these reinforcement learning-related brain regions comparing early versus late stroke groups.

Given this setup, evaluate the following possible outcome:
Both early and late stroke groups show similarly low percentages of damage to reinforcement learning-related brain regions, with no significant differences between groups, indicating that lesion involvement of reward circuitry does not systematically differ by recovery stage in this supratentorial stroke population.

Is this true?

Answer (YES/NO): NO